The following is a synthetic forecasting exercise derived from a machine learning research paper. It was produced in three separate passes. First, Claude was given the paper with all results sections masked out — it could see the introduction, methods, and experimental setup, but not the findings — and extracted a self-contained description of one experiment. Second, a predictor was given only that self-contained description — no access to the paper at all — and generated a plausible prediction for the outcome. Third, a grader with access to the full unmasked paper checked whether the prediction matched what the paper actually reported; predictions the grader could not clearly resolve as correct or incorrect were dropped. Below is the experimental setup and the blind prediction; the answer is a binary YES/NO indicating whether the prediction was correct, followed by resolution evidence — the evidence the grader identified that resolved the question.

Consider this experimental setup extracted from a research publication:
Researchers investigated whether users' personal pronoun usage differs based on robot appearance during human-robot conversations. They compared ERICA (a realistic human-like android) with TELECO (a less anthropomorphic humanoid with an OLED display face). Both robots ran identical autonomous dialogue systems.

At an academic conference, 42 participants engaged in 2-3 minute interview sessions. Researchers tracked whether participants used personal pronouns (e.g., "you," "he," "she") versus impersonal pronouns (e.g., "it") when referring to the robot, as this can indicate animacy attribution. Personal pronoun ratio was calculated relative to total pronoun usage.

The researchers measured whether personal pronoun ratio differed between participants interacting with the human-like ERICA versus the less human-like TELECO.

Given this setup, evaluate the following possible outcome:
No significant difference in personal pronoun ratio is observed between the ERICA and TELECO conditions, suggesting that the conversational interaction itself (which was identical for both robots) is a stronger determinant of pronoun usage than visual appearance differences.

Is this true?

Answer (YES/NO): YES